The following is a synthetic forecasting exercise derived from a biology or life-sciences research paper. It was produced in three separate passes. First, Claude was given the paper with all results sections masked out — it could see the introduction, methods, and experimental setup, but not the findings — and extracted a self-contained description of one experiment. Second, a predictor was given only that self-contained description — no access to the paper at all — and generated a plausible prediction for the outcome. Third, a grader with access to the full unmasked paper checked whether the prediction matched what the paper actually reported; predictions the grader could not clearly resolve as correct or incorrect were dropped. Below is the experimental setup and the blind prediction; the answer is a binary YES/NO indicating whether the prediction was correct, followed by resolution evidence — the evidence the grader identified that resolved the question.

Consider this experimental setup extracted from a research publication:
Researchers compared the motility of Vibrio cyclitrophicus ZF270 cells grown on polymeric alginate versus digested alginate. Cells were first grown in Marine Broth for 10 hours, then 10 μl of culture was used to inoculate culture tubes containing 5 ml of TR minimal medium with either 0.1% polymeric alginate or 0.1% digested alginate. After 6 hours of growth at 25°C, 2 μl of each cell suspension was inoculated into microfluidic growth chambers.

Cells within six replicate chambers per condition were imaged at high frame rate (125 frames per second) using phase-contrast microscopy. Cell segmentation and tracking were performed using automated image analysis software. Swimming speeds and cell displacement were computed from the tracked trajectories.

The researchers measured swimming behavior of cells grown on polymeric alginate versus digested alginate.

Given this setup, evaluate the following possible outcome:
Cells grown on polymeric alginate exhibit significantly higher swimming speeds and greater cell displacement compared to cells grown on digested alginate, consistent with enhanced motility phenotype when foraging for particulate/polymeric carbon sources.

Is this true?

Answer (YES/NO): NO